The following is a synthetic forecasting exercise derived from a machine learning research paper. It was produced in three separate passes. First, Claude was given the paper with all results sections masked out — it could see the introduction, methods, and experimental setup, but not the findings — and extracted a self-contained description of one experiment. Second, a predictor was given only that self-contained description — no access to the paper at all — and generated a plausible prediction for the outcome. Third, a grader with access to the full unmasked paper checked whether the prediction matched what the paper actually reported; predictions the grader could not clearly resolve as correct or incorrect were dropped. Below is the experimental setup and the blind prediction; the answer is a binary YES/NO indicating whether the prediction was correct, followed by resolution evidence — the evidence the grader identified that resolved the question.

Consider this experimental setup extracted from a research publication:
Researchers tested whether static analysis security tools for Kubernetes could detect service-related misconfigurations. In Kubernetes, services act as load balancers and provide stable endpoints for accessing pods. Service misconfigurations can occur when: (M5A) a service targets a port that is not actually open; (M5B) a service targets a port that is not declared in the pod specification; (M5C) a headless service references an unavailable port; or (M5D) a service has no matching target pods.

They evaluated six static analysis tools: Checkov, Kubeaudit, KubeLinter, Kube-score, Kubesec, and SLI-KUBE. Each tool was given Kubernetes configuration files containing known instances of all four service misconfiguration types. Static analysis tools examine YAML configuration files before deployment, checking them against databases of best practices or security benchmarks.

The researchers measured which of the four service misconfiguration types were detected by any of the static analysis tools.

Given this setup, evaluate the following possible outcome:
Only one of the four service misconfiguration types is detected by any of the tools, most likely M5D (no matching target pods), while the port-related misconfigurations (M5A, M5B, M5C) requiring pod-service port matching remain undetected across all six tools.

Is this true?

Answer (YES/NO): YES